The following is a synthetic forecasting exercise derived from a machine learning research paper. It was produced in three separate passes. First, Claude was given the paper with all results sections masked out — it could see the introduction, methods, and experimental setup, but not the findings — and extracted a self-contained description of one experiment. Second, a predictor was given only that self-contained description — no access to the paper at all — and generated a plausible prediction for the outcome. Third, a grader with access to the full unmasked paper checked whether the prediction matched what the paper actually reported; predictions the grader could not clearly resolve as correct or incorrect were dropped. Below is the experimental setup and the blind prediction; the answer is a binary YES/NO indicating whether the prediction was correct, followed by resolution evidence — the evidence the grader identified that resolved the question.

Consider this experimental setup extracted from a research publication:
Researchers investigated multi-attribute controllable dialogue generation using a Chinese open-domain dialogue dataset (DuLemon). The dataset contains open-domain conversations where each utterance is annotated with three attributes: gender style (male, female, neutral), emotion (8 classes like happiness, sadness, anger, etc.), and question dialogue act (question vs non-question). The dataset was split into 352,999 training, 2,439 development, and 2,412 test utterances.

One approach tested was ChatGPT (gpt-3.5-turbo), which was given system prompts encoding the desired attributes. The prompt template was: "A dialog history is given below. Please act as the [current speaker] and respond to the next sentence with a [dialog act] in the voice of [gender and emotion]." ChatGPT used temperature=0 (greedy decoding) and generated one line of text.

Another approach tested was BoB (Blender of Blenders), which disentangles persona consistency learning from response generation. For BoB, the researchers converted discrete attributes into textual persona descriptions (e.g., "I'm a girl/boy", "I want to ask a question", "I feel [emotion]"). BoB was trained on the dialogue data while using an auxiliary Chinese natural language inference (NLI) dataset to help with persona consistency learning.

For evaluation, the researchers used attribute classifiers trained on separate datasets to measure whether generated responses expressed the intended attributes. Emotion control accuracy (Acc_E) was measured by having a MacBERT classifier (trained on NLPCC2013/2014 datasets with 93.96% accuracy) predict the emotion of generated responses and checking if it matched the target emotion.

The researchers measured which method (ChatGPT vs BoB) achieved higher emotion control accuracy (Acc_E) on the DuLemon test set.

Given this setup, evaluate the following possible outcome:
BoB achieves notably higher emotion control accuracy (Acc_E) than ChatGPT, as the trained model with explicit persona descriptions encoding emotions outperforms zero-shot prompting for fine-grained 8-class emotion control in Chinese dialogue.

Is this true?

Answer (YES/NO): YES